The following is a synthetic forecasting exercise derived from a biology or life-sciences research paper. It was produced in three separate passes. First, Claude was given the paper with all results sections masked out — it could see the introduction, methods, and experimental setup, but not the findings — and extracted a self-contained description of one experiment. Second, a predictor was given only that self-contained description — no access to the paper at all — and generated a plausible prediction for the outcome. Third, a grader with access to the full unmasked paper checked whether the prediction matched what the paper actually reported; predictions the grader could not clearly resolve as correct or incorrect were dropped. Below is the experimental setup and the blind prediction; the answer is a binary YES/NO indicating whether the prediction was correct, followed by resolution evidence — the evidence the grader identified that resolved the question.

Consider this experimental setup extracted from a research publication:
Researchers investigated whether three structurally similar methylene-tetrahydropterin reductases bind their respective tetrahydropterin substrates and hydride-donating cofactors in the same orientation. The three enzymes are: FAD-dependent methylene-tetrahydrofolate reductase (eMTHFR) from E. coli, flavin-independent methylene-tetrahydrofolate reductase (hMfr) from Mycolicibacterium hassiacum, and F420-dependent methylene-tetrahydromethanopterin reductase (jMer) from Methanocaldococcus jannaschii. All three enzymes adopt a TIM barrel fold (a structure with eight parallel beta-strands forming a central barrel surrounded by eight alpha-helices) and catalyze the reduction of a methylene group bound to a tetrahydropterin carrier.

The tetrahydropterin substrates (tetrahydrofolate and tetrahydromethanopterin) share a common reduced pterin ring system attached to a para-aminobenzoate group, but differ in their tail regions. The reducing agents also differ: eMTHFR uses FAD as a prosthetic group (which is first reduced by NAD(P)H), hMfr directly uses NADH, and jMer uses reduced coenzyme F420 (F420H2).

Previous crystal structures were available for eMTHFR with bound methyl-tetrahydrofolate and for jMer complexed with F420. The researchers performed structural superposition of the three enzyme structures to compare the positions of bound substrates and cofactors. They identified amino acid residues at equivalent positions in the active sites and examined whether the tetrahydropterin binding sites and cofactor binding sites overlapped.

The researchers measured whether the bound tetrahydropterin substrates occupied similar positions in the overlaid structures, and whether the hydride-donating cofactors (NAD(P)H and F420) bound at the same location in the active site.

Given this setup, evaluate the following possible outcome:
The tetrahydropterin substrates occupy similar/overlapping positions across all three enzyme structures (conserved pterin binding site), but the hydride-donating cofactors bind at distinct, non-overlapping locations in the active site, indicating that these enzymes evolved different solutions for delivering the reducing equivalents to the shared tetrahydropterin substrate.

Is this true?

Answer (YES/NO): NO